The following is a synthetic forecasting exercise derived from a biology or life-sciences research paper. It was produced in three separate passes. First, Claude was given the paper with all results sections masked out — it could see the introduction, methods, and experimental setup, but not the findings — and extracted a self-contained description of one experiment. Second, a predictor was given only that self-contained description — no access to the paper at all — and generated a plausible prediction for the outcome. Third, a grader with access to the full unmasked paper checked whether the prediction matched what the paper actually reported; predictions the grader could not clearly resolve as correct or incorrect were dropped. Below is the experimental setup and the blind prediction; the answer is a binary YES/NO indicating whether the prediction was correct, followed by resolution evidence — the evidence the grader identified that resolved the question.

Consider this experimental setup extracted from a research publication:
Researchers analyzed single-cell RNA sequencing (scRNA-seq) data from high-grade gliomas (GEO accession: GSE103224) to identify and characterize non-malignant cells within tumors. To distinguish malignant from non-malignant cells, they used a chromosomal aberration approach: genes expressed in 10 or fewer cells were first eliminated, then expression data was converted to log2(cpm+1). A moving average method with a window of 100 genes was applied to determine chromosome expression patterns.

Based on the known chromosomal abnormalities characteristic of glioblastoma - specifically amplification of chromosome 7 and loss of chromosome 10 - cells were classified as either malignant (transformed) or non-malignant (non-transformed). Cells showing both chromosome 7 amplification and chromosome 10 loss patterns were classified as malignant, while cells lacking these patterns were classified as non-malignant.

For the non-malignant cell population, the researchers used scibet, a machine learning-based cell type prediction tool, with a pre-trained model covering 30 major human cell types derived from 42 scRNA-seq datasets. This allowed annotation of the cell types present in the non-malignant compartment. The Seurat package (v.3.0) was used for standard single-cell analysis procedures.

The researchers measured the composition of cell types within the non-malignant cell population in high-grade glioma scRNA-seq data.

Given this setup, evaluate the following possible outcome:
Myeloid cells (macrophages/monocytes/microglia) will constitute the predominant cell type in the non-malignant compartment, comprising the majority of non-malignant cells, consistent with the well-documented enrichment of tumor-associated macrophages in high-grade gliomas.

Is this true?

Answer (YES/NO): NO